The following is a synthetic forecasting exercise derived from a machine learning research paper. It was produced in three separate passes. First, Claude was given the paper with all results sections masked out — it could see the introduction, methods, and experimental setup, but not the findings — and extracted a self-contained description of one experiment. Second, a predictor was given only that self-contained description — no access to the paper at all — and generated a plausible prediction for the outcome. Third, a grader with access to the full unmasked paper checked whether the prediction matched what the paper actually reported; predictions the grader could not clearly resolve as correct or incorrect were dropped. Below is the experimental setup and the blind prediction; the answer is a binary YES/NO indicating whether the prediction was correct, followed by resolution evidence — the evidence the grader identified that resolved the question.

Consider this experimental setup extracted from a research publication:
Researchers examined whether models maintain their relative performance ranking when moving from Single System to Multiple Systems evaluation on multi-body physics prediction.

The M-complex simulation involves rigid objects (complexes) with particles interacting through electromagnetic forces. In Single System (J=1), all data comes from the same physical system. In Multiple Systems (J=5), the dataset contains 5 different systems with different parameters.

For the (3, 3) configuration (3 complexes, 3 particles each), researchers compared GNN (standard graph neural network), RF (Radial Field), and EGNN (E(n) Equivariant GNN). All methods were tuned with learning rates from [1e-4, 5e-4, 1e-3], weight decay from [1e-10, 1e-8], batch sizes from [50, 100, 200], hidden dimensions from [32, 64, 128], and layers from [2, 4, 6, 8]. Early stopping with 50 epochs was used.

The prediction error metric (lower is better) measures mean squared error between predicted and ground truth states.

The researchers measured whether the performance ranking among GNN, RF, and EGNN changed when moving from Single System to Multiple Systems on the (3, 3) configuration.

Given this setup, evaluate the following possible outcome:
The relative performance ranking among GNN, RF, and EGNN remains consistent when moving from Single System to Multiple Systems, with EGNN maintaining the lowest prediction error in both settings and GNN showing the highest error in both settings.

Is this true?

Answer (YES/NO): YES